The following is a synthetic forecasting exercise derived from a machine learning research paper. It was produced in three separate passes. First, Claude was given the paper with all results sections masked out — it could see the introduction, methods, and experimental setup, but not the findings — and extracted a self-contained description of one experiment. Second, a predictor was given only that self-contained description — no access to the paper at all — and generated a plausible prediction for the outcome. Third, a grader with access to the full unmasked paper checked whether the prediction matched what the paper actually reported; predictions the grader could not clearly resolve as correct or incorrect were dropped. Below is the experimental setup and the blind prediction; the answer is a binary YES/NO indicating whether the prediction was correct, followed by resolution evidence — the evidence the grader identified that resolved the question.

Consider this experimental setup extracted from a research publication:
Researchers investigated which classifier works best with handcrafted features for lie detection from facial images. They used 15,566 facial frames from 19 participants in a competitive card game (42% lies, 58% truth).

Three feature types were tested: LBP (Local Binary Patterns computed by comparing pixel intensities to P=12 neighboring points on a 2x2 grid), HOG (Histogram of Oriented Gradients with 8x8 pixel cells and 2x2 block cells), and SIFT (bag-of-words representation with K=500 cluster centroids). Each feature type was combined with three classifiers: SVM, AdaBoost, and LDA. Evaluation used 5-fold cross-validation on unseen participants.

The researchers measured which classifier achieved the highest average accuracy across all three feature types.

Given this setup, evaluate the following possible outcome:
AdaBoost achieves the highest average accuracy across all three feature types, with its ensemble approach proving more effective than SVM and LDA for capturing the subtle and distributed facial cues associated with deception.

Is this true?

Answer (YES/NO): YES